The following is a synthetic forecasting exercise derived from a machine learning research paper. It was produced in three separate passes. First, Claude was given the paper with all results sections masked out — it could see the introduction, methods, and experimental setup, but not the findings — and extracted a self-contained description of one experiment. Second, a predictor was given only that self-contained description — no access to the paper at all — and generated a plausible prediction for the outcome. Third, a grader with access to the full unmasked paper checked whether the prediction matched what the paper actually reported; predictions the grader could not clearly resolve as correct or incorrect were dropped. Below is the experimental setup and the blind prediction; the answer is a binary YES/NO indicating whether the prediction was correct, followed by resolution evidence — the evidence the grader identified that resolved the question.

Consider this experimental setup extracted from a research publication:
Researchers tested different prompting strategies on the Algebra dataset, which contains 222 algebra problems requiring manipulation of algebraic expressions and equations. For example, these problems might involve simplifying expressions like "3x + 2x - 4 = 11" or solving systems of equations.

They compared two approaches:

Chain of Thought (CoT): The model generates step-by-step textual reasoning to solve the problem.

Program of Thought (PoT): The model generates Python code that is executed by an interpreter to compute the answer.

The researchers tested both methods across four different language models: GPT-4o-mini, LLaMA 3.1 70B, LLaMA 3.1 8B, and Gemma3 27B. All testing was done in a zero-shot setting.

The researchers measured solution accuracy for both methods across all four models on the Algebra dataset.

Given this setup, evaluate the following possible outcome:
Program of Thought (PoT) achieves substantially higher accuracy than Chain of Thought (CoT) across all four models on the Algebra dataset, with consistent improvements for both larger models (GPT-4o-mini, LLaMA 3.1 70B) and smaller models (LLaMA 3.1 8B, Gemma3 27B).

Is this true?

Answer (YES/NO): NO